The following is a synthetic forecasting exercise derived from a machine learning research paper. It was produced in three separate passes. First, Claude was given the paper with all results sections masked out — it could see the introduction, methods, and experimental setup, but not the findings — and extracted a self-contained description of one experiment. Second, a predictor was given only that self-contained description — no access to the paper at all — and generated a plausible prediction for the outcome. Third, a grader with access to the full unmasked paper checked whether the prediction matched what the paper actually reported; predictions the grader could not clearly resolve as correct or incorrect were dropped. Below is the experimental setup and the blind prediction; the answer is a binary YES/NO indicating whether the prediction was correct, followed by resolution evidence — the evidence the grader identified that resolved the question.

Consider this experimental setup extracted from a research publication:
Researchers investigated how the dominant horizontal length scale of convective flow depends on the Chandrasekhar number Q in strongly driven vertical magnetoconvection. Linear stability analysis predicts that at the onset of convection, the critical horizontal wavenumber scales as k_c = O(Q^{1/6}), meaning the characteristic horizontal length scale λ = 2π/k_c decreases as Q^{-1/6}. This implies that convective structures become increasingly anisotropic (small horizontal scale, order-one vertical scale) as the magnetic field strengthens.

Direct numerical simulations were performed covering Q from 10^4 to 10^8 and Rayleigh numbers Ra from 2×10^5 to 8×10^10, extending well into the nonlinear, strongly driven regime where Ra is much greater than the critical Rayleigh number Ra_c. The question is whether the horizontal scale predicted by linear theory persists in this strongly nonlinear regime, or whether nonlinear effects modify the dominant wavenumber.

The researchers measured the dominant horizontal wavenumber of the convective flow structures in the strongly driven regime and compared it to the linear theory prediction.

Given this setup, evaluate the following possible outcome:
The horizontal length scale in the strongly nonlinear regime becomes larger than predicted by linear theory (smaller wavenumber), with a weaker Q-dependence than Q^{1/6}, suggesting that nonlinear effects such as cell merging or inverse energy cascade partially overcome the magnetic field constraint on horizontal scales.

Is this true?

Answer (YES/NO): NO